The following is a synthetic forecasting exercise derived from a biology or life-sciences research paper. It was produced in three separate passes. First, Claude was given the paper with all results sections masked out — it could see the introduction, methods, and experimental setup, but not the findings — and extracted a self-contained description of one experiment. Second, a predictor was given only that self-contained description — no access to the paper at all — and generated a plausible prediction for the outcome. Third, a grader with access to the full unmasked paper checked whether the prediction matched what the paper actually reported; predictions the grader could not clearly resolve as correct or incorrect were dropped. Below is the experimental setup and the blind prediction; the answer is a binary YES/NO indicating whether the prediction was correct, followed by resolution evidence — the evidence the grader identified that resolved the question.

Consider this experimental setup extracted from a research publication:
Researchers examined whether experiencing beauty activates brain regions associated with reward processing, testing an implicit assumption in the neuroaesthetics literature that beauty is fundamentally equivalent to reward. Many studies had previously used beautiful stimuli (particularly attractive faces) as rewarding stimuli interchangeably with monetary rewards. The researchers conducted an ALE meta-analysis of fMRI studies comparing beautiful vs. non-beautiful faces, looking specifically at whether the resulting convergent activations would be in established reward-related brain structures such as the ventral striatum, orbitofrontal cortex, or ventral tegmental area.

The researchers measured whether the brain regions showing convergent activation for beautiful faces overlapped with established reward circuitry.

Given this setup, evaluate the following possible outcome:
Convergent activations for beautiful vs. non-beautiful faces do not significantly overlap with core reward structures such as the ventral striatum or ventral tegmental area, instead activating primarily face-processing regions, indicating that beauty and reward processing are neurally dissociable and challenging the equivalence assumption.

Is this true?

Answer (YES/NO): NO